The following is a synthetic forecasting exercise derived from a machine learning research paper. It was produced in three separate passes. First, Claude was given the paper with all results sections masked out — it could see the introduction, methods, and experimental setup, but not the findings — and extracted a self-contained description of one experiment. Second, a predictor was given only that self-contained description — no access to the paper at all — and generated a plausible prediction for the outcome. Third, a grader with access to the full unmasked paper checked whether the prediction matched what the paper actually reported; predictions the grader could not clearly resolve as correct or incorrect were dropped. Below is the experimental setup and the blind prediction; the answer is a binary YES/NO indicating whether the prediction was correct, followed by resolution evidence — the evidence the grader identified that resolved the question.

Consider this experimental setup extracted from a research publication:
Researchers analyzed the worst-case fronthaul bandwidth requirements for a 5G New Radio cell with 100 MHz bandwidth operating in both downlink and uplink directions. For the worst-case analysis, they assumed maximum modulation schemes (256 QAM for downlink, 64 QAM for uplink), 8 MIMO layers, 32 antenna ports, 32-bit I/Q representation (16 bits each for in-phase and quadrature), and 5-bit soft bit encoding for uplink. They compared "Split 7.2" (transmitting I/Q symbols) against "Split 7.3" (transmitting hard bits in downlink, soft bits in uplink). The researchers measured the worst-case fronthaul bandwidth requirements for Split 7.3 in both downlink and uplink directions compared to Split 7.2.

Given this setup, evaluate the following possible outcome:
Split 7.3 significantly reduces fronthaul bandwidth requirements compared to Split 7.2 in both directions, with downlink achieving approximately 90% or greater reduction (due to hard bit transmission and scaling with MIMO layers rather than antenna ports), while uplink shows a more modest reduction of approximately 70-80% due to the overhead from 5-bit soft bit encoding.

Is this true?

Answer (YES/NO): NO